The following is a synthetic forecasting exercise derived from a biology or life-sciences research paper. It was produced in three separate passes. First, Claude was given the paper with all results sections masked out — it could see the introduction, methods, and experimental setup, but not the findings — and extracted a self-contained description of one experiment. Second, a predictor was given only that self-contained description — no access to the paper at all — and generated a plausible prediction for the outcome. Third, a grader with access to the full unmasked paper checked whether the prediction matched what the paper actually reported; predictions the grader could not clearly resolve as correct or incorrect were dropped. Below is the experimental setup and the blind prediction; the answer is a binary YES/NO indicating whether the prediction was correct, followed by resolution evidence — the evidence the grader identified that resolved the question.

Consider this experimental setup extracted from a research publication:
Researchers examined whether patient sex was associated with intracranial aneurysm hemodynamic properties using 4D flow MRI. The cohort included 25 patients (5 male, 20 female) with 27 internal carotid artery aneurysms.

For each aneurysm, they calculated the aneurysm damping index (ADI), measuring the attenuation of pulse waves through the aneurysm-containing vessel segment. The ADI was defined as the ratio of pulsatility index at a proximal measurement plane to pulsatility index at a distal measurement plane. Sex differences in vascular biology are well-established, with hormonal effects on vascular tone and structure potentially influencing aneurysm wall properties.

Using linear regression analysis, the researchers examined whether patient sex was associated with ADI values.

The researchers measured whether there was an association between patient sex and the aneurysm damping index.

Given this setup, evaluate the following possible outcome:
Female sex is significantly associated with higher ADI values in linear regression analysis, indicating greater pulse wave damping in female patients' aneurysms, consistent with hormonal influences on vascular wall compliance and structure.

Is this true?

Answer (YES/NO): NO